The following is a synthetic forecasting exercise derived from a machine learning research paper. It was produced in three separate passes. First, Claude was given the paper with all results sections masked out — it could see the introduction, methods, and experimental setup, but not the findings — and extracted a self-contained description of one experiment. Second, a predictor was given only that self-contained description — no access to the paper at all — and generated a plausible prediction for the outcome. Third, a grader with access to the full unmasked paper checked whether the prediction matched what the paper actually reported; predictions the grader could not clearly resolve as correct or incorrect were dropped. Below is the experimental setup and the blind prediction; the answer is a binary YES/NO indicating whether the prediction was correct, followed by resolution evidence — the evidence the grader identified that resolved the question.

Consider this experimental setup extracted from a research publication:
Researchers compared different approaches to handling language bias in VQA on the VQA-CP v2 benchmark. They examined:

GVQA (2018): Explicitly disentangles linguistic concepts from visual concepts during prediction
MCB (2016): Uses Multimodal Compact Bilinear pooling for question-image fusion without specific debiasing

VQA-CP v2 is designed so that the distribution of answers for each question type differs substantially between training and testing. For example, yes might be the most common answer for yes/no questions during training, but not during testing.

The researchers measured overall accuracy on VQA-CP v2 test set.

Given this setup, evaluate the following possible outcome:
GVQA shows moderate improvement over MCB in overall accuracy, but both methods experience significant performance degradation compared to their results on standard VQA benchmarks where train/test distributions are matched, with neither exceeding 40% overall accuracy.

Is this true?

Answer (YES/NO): NO